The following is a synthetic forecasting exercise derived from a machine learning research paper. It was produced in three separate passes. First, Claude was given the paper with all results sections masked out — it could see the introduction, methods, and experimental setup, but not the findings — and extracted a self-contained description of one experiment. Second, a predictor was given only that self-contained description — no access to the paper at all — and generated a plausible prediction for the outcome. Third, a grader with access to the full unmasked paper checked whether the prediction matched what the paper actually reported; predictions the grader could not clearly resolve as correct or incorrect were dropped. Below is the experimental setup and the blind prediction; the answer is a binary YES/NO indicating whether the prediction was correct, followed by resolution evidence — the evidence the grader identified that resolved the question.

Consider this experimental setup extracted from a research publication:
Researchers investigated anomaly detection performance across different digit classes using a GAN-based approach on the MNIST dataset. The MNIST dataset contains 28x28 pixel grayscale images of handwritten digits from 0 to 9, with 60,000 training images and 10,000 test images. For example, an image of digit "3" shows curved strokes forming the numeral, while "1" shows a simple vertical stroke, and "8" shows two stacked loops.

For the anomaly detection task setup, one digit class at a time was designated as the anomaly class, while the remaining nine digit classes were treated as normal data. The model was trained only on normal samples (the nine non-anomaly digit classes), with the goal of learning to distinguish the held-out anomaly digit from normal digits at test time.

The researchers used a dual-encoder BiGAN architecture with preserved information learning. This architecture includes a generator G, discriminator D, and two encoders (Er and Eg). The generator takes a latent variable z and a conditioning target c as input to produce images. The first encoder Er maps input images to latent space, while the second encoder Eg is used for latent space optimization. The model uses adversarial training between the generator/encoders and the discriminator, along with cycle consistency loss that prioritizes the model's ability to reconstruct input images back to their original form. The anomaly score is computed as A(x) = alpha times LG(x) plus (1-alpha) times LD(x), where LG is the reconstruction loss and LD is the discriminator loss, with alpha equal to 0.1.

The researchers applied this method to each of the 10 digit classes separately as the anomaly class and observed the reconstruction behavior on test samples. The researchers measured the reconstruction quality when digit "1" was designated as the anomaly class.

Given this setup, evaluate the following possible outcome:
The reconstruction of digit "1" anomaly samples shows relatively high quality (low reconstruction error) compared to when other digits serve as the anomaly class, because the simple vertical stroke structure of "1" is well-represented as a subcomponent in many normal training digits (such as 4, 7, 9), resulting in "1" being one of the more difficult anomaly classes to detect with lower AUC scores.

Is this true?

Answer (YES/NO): YES